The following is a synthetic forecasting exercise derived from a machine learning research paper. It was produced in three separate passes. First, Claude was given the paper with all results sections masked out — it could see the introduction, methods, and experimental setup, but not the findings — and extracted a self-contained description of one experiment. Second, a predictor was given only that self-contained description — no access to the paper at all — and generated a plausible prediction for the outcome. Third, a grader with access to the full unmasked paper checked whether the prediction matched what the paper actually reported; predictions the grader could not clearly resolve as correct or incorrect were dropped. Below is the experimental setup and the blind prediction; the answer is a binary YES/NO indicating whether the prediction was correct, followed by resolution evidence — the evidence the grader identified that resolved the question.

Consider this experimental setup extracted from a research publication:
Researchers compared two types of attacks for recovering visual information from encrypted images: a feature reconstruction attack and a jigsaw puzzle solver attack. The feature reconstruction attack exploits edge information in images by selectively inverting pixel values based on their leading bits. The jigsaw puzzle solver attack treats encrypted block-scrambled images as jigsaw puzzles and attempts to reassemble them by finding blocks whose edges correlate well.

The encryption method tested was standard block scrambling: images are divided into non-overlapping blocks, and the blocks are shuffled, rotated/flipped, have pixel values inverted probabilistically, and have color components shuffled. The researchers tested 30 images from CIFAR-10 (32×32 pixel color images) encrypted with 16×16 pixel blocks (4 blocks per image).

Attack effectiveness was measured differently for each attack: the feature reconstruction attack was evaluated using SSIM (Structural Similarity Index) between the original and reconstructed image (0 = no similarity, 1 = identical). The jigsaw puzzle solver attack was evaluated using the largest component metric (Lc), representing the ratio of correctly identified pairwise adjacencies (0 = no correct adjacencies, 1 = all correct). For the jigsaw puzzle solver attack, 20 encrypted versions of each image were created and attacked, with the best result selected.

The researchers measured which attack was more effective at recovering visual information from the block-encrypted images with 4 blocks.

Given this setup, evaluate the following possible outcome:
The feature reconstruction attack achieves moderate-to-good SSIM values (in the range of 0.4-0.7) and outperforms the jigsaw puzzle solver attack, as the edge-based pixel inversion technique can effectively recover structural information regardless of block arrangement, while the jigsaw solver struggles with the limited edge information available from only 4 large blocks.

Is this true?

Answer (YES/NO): NO